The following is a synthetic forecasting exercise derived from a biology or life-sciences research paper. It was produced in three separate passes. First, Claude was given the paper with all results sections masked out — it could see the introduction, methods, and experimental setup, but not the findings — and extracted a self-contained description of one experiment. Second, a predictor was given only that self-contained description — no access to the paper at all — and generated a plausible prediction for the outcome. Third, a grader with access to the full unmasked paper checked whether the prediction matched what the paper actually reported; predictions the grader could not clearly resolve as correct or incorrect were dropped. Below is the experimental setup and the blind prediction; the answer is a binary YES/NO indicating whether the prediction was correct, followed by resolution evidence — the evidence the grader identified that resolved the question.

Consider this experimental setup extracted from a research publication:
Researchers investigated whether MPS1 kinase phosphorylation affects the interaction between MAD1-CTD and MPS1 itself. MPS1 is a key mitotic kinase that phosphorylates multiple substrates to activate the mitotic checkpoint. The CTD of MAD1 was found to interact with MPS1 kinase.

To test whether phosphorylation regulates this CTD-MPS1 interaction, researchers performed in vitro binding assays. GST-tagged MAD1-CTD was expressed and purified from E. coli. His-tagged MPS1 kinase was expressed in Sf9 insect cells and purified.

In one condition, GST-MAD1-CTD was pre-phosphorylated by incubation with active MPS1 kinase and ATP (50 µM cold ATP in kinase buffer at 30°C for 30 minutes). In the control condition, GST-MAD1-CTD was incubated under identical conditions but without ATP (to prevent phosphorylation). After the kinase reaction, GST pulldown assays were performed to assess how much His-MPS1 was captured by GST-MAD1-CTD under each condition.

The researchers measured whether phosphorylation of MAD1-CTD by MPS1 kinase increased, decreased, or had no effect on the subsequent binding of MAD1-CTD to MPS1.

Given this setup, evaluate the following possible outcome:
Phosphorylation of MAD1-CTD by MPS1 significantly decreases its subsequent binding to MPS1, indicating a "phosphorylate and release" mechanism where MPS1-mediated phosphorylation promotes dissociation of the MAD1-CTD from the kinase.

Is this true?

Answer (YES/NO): YES